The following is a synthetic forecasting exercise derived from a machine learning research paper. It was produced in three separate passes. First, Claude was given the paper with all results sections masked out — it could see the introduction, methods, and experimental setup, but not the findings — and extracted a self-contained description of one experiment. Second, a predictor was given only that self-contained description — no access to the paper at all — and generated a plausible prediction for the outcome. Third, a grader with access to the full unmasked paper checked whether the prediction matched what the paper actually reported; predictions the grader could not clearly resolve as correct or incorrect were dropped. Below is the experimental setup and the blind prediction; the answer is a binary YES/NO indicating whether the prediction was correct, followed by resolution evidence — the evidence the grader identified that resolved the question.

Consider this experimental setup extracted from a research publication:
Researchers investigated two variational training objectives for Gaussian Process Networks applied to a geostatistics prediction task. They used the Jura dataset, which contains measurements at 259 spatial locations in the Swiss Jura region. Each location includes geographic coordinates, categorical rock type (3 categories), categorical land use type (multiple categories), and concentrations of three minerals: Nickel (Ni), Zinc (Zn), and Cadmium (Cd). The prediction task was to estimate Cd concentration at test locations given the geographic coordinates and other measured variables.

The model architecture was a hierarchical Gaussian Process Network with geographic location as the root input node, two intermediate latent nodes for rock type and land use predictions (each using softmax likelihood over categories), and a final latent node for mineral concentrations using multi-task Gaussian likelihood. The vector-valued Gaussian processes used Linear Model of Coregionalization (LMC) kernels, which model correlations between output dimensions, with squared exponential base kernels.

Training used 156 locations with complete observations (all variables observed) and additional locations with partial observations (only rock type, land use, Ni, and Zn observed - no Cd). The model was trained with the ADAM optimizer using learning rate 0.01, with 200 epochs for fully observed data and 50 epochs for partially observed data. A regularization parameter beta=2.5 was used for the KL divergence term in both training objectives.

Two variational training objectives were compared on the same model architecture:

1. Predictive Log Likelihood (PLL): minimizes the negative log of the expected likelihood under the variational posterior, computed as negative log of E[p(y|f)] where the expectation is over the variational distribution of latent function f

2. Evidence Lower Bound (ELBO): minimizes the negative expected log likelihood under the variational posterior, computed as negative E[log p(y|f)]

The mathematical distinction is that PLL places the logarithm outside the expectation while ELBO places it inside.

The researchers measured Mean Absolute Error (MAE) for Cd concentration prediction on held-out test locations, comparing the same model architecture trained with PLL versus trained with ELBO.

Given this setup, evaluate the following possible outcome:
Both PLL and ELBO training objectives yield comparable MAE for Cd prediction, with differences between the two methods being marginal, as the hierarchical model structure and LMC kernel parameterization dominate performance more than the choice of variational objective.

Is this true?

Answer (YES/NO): NO